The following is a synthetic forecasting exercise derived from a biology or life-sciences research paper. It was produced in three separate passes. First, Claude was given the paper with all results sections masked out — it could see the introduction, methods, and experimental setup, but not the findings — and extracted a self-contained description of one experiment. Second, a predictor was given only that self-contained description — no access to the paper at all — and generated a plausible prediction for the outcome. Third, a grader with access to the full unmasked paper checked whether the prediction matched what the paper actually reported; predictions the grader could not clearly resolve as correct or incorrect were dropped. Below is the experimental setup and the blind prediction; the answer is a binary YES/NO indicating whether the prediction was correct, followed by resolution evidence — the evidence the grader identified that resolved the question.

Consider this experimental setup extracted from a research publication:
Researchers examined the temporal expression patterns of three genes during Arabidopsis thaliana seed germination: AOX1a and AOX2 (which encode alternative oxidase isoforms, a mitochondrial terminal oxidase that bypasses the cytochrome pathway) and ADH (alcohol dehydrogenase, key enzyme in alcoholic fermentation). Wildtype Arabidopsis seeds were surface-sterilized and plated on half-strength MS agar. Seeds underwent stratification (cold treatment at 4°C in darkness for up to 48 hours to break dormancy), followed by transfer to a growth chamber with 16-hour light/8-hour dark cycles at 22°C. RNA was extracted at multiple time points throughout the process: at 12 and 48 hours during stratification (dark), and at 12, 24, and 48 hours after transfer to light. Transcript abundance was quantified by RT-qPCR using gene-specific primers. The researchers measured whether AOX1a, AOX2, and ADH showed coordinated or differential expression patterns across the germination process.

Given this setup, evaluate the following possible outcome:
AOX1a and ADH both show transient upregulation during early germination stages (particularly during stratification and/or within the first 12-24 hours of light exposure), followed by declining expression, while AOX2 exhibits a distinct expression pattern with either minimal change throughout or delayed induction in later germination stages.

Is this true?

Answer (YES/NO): NO